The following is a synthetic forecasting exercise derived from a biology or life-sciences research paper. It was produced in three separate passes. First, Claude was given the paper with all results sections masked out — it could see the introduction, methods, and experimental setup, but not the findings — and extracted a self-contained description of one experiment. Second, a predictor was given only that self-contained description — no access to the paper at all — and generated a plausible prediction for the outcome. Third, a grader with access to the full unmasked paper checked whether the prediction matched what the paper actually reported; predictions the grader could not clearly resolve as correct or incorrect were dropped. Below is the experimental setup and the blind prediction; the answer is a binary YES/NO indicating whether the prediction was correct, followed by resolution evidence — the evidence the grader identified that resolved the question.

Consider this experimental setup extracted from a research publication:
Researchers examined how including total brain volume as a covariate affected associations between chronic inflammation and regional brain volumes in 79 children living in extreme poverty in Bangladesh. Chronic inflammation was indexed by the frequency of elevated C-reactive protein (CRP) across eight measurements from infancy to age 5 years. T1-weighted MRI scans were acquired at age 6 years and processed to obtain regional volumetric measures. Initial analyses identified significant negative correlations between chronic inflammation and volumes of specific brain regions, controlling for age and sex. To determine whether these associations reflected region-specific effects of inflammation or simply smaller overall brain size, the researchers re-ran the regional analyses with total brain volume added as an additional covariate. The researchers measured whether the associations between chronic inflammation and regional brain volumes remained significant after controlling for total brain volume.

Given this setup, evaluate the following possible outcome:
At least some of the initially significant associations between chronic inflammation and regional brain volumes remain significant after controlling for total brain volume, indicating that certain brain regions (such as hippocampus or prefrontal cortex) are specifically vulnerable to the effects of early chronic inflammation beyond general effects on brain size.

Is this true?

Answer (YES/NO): NO